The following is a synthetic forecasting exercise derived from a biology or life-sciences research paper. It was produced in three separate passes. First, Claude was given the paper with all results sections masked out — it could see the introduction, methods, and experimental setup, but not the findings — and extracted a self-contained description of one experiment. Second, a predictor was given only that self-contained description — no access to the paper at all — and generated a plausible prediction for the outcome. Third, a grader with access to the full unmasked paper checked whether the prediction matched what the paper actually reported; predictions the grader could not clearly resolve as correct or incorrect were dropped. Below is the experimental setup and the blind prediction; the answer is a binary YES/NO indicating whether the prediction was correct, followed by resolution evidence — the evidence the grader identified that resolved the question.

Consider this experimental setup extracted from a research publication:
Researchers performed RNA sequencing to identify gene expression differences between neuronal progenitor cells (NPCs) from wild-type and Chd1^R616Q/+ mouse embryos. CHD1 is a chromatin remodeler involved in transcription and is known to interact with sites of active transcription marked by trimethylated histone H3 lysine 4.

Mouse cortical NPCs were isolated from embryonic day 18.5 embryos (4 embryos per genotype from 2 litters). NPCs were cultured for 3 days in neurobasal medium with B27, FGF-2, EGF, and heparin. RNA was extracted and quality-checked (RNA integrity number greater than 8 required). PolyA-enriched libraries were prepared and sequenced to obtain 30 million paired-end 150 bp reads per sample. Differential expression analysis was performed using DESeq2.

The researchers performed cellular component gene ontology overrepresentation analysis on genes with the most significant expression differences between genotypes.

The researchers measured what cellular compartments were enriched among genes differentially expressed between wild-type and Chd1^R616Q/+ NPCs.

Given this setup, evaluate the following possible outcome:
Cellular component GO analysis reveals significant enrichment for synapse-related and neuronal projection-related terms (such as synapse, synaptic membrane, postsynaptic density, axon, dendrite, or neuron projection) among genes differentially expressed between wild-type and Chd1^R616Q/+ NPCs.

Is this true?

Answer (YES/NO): YES